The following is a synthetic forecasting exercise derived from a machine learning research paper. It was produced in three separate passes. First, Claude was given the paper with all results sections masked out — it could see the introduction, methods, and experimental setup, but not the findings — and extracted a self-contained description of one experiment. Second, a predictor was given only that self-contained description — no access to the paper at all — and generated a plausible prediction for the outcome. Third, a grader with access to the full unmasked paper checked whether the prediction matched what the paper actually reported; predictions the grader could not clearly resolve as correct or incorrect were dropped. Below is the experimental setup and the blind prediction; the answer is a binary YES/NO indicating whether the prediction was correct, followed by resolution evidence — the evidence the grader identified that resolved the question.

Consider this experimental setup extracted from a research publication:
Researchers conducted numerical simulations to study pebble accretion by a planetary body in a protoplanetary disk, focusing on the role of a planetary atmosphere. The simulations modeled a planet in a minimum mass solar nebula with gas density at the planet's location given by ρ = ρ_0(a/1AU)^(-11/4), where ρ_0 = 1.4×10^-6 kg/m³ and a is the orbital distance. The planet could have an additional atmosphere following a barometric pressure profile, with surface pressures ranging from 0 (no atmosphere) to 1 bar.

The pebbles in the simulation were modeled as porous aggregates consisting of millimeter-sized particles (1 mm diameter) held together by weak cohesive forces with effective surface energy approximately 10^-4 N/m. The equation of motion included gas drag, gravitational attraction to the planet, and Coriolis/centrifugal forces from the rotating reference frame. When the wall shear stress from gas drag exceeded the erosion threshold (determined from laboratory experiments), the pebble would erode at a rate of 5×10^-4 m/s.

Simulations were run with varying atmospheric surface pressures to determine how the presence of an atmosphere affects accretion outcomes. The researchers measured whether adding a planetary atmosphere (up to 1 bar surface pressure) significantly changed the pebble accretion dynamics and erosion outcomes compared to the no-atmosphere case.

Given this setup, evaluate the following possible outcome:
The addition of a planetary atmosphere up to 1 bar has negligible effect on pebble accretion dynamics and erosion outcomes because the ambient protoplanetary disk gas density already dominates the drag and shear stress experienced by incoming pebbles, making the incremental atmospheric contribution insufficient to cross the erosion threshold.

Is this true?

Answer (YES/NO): YES